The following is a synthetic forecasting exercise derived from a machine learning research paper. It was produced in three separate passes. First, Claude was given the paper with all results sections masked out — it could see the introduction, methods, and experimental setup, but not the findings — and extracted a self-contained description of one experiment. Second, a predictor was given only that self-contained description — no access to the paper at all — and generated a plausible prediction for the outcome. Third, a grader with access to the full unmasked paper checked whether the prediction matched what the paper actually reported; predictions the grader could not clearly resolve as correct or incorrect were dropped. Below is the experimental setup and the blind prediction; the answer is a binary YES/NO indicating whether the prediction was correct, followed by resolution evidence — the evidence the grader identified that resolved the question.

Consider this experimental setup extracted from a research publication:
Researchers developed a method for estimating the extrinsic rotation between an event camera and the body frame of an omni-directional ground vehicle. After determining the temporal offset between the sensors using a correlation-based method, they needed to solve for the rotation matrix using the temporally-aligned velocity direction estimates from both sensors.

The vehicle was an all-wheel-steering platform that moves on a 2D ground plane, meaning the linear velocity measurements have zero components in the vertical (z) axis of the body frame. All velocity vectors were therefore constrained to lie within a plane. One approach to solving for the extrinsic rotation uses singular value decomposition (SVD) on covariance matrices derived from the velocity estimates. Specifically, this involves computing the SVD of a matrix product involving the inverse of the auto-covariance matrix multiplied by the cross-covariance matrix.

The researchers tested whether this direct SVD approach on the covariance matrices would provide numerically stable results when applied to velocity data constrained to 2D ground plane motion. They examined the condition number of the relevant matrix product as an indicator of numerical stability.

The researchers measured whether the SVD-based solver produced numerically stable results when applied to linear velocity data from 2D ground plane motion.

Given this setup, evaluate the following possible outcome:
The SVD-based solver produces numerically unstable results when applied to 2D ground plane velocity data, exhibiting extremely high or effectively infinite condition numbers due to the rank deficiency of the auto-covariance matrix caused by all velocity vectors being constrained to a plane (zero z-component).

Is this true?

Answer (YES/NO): YES